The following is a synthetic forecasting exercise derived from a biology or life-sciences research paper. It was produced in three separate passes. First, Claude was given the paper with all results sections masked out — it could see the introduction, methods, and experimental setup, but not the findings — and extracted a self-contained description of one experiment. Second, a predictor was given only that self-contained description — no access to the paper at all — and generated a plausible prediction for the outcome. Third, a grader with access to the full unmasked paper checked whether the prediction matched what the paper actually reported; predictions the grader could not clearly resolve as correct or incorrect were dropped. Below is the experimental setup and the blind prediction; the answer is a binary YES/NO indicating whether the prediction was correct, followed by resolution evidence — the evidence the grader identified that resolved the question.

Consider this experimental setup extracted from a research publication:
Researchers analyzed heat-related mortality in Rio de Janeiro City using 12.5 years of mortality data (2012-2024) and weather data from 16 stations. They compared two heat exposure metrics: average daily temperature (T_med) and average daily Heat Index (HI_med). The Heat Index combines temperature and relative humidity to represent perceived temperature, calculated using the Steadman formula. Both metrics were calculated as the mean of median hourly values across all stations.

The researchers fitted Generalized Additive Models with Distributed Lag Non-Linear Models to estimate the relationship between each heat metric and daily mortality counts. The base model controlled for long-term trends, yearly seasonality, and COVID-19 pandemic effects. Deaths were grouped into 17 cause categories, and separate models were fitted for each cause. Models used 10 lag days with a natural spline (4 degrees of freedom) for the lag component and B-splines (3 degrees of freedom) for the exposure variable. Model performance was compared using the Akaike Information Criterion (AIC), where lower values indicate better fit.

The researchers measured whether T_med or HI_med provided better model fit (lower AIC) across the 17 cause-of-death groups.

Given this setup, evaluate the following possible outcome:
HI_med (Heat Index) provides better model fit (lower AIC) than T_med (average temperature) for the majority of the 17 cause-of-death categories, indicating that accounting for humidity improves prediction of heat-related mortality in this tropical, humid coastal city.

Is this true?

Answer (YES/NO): NO